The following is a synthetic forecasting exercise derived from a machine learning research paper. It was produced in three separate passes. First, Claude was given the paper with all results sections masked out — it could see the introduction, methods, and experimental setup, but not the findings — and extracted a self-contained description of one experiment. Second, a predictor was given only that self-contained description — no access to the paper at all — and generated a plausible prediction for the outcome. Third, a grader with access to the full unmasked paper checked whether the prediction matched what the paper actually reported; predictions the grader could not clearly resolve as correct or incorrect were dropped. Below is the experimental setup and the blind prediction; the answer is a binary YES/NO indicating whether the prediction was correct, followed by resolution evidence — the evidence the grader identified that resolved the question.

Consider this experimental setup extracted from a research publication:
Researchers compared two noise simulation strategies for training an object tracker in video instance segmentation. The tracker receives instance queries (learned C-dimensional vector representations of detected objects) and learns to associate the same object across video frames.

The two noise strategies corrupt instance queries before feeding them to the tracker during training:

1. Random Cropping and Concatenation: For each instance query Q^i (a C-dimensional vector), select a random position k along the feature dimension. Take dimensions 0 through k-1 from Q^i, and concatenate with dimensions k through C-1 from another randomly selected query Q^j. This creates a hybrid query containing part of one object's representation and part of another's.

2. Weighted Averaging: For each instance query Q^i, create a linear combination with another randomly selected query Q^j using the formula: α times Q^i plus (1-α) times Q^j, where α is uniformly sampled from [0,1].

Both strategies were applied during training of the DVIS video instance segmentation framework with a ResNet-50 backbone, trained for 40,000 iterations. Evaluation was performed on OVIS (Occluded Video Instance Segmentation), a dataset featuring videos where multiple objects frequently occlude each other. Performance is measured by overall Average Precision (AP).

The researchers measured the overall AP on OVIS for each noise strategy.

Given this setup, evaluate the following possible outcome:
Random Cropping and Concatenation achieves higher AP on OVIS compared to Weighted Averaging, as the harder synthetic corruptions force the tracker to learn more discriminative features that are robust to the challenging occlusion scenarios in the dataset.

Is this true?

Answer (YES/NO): YES